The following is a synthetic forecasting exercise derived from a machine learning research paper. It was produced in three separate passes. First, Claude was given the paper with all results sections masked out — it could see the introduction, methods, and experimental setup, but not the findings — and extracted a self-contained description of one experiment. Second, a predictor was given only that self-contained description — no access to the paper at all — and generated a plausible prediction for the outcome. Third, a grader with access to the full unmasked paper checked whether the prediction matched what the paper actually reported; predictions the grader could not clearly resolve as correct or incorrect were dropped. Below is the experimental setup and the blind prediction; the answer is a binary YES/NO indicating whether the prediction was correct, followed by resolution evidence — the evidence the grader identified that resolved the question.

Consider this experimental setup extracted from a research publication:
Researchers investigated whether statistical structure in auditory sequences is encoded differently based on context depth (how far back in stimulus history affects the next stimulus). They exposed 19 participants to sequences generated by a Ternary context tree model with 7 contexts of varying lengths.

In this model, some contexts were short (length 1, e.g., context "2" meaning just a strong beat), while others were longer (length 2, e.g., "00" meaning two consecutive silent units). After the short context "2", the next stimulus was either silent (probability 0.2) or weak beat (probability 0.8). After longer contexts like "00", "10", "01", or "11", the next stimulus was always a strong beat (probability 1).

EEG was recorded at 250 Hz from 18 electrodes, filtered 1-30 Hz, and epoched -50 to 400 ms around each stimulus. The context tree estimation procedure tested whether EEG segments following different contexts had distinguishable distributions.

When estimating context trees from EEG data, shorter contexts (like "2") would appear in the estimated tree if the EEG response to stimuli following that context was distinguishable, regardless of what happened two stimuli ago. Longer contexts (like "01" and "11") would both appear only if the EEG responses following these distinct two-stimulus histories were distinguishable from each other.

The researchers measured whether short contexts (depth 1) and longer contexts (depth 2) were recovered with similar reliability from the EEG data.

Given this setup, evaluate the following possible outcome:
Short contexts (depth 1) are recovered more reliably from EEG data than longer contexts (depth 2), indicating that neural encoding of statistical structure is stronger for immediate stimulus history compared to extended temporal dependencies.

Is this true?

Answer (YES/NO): NO